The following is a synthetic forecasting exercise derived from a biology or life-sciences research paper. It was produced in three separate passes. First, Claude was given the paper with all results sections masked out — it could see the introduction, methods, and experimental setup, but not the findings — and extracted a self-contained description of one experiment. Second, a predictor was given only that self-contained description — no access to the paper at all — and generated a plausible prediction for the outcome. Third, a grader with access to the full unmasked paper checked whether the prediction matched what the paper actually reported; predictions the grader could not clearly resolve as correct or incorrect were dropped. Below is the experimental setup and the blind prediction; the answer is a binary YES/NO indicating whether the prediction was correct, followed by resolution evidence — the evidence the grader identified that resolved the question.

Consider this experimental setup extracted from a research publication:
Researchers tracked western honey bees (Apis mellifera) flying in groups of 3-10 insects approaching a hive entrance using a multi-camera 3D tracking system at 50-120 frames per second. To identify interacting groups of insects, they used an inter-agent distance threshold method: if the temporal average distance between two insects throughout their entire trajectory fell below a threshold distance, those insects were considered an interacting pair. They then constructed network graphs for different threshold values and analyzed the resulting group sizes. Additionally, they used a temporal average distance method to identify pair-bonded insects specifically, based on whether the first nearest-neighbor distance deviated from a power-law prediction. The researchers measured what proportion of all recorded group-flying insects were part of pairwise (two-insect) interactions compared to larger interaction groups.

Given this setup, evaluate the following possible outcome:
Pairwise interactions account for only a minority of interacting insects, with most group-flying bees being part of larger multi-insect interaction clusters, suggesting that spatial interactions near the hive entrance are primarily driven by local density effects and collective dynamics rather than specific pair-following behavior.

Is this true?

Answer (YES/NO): NO